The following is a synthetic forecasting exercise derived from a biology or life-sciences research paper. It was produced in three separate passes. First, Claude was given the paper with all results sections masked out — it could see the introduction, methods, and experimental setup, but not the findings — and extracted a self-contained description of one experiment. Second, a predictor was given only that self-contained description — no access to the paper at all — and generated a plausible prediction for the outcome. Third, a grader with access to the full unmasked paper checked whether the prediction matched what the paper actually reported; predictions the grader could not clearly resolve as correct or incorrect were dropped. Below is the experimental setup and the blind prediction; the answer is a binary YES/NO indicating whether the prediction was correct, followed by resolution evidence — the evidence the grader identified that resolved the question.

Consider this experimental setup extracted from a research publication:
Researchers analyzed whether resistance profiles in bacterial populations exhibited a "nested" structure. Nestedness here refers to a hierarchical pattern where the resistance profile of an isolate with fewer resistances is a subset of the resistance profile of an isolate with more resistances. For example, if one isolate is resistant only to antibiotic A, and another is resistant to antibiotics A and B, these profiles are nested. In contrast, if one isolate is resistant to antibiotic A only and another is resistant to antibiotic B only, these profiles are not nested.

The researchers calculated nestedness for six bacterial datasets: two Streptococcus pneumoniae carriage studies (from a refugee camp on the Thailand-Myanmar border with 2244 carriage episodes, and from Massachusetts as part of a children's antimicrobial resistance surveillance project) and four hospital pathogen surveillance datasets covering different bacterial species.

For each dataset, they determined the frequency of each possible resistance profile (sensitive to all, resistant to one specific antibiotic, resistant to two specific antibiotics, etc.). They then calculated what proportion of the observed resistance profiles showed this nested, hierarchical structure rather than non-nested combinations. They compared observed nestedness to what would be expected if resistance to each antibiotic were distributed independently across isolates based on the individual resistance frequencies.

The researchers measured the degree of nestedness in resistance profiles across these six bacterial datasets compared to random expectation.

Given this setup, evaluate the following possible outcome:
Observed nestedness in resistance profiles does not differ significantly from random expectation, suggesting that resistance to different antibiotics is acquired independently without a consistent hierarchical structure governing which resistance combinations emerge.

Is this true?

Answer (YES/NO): NO